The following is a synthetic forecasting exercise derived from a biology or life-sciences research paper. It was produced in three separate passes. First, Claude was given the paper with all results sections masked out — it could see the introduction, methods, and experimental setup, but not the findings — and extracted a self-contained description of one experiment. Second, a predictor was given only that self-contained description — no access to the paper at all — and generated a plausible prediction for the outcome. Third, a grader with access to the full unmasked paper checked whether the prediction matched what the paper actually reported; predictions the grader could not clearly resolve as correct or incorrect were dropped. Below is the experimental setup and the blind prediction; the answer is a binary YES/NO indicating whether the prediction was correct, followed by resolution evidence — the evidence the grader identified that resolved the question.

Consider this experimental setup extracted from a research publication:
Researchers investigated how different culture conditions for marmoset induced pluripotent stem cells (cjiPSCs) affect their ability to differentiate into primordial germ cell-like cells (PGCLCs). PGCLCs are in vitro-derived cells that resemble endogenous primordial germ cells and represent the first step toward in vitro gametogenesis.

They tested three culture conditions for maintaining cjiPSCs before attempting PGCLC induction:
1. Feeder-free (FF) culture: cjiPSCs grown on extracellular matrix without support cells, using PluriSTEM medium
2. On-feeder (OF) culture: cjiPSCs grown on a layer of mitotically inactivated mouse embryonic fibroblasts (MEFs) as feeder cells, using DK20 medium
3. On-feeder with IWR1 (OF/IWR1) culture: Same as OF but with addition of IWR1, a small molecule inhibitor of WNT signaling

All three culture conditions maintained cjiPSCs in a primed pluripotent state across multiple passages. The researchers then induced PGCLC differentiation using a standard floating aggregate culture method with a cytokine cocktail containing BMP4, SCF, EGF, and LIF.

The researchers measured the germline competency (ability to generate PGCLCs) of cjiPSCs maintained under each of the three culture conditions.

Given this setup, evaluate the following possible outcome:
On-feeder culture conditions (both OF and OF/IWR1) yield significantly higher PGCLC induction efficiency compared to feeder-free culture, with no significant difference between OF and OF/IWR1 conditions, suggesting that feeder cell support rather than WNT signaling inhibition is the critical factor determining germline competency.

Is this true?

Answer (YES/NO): NO